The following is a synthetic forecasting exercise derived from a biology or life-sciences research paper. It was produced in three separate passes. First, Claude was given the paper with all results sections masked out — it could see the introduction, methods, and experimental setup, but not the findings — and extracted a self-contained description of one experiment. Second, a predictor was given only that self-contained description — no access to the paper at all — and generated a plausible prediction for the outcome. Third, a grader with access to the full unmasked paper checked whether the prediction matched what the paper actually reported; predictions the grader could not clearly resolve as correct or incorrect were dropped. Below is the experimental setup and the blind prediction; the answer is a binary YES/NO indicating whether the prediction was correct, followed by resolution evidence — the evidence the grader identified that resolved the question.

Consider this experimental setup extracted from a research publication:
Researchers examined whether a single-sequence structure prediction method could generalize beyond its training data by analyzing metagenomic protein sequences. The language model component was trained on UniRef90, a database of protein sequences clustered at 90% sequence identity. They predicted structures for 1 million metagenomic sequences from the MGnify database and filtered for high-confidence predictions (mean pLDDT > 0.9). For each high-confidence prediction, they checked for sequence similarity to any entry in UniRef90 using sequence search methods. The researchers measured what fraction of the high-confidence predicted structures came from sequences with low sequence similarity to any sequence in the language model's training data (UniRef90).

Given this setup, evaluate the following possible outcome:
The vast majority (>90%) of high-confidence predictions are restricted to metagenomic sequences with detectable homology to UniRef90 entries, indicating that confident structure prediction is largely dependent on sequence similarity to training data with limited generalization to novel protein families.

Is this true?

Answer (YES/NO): YES